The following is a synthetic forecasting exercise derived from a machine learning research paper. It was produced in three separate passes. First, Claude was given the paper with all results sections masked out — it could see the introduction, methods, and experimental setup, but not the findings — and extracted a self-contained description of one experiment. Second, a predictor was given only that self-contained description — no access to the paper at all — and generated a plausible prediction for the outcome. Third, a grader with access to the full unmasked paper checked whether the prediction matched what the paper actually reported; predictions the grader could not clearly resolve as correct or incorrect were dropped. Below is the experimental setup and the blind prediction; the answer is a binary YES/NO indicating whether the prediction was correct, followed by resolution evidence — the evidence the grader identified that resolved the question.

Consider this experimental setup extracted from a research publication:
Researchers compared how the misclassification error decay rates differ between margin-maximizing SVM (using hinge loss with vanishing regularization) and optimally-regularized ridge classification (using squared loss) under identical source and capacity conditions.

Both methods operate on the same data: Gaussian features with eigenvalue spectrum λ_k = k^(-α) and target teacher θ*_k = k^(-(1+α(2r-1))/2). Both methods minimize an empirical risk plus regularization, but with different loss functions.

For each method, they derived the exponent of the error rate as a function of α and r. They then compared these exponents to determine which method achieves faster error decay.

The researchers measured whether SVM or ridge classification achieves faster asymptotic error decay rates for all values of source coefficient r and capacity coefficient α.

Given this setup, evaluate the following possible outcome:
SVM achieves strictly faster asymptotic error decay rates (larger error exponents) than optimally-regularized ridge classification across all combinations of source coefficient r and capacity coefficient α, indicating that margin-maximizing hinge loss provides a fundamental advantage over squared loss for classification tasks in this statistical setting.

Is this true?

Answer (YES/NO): YES